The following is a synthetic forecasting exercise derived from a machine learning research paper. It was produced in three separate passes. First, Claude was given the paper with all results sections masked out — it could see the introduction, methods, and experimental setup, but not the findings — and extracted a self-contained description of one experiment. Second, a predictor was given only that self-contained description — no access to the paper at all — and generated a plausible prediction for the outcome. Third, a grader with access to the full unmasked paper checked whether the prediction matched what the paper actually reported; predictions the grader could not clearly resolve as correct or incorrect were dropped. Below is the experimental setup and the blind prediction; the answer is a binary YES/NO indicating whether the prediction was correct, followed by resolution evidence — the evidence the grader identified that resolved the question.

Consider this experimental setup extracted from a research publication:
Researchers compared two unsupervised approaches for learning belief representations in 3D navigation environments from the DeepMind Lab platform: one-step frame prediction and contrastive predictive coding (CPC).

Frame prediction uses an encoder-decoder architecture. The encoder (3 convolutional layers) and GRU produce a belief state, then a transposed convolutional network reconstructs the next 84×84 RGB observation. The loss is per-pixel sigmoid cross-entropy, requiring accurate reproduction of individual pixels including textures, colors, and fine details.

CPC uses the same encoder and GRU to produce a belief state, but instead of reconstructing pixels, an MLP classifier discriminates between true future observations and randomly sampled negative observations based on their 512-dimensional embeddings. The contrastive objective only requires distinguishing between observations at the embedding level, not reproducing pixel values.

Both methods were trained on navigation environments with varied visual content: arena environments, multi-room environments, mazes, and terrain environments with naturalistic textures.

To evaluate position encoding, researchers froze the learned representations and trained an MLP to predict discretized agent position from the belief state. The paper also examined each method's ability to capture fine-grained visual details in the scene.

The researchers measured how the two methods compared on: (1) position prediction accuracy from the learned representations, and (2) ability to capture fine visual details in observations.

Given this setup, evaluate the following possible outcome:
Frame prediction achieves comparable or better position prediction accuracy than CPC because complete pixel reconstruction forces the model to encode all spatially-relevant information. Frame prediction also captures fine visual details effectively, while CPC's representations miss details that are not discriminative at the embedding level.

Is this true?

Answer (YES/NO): YES